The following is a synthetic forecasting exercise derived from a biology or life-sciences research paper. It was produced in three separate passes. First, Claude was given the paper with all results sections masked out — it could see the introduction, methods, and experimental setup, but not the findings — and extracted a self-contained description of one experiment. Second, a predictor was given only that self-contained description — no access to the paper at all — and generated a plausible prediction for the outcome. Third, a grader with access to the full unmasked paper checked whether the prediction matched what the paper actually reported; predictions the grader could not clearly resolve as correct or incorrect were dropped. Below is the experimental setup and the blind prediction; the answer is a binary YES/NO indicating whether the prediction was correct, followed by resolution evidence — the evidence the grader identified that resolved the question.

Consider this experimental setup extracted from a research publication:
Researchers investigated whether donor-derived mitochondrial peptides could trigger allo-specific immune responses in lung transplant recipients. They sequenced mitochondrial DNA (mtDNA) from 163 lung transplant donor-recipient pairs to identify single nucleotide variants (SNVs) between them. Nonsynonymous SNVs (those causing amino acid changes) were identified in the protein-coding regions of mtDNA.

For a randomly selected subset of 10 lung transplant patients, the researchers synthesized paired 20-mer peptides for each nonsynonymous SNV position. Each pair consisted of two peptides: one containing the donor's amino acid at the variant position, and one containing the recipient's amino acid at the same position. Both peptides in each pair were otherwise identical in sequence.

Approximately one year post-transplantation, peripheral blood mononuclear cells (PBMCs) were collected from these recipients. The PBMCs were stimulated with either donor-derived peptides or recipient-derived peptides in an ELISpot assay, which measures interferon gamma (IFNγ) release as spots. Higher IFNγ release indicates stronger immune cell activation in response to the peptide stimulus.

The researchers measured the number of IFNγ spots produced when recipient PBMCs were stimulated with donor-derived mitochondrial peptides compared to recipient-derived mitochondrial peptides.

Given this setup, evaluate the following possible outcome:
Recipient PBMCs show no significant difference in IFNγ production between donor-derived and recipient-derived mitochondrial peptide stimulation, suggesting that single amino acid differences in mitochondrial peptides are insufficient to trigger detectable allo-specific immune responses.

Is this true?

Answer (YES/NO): NO